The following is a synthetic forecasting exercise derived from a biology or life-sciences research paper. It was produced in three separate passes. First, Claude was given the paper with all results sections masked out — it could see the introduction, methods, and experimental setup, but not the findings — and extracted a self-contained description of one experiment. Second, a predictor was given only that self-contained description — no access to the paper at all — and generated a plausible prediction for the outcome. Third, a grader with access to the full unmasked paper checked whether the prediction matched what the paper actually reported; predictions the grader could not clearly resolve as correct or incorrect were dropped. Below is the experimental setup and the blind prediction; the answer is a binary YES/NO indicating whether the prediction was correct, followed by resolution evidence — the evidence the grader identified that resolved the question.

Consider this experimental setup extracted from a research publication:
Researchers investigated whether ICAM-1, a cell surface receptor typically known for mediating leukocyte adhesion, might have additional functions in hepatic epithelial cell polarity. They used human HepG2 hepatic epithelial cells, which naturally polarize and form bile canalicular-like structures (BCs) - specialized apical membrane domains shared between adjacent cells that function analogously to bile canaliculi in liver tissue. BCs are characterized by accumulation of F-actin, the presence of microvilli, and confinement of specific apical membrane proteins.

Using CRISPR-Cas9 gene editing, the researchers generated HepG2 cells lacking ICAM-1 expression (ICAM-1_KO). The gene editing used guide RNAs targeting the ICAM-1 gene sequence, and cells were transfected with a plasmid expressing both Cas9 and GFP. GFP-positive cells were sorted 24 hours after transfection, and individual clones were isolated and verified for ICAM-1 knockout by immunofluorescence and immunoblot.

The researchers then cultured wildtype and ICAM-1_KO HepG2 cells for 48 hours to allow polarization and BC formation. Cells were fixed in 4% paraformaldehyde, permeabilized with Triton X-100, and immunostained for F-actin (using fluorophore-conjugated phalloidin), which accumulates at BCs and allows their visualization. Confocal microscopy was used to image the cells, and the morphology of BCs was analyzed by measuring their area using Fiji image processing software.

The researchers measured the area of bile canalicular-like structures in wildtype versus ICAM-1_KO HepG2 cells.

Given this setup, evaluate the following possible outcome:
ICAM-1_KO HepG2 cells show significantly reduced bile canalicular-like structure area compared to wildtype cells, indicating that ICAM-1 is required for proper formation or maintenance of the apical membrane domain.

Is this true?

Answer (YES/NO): NO